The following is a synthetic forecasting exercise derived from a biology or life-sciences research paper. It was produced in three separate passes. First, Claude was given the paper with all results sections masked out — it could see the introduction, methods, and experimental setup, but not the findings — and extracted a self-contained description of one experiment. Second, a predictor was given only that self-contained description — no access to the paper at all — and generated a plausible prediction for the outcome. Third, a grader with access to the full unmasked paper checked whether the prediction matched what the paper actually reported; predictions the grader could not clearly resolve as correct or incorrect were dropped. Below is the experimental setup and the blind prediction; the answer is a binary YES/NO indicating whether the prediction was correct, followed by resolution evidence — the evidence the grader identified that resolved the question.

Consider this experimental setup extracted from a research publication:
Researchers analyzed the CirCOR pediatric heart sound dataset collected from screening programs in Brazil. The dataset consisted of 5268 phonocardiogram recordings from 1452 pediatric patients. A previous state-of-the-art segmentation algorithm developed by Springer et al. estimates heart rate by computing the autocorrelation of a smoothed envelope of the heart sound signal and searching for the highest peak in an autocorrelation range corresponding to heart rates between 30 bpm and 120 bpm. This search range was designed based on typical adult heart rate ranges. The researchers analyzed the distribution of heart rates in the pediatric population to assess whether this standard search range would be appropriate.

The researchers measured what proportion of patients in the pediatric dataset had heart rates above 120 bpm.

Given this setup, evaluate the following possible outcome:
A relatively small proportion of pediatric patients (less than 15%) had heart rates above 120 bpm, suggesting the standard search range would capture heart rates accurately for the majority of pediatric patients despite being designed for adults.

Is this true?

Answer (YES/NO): NO